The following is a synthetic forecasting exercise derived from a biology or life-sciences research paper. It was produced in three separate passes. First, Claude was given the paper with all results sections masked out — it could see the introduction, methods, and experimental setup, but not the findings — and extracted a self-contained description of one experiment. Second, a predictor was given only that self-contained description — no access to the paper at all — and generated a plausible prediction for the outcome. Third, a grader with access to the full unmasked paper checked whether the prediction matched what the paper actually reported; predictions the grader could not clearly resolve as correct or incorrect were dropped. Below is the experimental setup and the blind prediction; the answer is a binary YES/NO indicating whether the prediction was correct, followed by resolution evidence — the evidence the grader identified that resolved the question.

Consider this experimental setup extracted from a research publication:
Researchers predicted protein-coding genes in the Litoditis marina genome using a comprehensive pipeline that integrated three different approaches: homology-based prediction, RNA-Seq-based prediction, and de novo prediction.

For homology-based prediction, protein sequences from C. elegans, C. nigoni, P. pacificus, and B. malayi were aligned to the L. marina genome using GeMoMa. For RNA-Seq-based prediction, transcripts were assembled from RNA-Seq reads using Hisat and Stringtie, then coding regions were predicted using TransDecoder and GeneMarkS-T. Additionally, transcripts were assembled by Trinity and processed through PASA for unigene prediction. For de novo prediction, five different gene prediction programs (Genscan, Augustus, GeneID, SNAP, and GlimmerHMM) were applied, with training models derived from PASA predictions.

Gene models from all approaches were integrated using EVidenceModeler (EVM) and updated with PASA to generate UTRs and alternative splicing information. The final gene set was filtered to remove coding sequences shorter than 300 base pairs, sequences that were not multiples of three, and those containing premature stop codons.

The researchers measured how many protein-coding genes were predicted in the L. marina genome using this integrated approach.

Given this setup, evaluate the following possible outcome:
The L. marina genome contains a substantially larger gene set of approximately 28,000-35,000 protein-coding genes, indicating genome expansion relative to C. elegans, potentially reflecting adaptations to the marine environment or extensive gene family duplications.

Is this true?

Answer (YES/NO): NO